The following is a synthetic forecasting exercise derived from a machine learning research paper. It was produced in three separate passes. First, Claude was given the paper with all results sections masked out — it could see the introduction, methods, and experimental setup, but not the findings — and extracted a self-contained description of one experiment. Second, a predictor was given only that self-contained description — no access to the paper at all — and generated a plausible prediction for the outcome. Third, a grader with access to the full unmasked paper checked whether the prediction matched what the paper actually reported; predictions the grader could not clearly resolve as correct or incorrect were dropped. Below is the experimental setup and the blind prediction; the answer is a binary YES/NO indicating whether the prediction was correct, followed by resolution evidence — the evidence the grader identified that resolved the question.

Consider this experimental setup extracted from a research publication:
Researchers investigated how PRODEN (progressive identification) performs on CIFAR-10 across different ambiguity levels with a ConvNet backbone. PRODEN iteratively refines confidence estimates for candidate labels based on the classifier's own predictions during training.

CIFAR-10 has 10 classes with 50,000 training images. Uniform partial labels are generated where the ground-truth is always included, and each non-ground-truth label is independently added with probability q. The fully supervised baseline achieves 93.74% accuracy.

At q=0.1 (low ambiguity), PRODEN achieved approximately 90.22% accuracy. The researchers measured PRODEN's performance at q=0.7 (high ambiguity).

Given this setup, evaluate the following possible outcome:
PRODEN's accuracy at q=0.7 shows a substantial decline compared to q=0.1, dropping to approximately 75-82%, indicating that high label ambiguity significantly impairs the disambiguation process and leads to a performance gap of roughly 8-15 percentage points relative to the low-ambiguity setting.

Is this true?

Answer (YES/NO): YES